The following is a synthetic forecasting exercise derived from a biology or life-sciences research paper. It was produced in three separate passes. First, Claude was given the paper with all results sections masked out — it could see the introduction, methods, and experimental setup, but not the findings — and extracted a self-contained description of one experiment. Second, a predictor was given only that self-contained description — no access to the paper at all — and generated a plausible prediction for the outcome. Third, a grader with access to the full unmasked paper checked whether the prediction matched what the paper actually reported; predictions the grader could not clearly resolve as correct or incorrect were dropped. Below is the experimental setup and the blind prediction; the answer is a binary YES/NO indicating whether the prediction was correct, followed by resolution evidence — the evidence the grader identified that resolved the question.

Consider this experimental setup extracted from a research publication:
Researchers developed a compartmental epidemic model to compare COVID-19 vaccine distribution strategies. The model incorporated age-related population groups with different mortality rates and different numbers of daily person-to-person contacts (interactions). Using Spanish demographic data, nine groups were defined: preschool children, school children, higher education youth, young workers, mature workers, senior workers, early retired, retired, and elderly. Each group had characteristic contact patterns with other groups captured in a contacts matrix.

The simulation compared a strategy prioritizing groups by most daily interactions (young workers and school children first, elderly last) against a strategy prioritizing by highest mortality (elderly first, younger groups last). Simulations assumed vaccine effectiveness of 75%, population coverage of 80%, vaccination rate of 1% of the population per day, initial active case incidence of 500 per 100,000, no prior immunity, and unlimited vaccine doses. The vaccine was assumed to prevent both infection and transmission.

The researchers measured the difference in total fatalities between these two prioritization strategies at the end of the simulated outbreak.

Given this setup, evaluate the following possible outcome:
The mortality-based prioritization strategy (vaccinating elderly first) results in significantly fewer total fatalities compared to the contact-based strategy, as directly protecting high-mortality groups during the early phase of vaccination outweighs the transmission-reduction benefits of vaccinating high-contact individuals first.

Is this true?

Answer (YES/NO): NO